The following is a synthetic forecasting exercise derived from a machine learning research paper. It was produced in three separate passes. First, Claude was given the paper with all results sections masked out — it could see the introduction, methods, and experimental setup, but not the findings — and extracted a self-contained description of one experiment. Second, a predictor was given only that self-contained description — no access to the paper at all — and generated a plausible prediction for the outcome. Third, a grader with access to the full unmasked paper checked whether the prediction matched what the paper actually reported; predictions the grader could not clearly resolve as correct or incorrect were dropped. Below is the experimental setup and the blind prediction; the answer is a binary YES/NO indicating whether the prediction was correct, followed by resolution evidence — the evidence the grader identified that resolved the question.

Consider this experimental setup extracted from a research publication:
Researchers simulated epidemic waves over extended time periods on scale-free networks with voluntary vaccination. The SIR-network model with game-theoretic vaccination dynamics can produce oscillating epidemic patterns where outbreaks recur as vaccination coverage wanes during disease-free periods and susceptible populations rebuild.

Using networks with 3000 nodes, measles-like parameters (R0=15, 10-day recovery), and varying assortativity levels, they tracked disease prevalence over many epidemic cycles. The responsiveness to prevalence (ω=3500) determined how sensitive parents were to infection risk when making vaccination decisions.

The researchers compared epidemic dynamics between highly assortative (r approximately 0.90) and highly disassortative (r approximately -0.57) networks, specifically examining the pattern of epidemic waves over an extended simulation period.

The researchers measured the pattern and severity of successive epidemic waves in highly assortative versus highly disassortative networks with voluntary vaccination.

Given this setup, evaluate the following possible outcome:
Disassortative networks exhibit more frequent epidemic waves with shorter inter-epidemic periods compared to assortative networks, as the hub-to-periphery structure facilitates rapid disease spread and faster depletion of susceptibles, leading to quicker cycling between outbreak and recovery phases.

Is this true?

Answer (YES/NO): NO